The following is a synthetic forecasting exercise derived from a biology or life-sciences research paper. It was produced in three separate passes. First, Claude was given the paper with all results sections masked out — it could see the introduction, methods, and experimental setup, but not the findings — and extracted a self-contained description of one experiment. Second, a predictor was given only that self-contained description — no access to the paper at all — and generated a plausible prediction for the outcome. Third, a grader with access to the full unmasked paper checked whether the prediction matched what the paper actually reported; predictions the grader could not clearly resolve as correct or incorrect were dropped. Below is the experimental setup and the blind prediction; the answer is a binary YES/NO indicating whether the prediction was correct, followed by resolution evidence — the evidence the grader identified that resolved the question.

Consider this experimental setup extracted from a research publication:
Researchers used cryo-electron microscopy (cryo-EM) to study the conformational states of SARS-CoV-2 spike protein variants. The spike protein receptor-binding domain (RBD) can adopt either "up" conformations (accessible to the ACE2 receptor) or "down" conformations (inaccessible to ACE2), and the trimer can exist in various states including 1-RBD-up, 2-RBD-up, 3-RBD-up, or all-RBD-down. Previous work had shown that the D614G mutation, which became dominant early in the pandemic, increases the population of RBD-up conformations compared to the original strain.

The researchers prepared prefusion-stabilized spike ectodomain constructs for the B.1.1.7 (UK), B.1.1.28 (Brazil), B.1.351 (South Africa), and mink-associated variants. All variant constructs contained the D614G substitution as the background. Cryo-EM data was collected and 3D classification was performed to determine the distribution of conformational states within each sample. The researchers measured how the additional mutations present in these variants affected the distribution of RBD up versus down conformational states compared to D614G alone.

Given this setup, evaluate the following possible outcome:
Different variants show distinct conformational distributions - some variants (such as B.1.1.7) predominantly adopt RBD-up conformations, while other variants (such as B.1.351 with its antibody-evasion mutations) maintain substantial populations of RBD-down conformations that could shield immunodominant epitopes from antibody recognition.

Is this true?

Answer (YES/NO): NO